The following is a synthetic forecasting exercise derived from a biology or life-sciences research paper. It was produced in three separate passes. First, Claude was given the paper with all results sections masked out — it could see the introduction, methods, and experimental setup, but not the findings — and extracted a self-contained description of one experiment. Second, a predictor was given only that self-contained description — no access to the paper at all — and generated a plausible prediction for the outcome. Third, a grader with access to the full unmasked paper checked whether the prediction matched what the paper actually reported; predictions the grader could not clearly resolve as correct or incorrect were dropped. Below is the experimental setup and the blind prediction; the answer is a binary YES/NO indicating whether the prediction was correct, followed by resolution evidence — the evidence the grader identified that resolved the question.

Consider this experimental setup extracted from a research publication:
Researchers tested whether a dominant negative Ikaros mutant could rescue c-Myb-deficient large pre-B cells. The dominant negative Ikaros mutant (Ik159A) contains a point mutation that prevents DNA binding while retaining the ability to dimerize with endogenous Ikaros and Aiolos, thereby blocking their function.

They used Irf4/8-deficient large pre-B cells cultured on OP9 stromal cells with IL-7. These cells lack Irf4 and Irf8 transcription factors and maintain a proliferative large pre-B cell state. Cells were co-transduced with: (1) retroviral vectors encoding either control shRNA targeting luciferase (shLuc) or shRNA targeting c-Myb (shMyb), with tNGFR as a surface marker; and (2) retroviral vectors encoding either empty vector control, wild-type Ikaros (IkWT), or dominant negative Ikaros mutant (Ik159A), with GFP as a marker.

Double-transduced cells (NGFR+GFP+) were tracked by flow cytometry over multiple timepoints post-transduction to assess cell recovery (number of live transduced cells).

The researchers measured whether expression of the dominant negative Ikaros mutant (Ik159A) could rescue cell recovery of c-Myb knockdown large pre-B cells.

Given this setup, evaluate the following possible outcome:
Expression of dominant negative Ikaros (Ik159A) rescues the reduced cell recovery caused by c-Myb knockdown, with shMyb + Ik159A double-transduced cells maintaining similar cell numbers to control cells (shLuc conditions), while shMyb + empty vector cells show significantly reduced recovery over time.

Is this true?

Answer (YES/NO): NO